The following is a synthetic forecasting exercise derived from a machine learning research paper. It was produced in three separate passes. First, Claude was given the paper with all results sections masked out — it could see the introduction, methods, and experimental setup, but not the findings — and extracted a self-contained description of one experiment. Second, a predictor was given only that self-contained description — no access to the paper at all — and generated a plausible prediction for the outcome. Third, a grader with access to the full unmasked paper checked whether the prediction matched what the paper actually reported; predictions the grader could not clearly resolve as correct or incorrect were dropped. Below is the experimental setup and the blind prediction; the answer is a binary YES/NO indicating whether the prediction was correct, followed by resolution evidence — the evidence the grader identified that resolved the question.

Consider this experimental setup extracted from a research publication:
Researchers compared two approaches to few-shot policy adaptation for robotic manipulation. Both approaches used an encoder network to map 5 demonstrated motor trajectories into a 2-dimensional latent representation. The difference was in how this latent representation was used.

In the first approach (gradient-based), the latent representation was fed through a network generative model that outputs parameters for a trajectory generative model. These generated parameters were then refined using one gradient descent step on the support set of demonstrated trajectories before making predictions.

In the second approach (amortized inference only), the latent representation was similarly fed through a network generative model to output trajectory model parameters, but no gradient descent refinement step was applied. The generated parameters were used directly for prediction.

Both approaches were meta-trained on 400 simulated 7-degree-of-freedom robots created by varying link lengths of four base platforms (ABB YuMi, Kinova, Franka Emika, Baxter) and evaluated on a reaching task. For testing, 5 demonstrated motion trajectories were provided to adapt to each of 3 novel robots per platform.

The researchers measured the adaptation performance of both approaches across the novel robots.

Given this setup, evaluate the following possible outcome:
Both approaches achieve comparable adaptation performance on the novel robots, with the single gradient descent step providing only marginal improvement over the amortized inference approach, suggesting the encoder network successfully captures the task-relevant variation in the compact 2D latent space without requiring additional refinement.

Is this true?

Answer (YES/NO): NO